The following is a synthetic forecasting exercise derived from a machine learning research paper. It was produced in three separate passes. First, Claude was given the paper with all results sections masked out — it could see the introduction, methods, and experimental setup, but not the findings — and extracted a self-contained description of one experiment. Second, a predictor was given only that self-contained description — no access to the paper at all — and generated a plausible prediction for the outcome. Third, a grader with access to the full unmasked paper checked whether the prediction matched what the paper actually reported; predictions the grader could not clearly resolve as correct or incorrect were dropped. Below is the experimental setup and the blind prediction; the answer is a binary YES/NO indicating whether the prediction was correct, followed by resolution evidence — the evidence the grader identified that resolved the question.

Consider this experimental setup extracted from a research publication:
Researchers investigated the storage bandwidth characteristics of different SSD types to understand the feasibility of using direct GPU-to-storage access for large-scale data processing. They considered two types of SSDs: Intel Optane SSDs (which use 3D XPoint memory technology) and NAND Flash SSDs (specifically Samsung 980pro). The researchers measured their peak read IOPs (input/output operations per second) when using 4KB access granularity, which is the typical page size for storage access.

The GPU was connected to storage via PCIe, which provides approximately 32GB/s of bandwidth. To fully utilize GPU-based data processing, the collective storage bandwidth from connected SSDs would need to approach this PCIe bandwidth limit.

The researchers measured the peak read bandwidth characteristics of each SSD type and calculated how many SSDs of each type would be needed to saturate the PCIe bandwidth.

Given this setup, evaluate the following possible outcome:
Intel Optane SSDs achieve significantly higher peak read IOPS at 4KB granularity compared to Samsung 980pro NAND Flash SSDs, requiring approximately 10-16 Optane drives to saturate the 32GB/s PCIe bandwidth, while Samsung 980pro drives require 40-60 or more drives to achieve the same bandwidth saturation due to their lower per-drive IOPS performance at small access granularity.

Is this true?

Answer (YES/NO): NO